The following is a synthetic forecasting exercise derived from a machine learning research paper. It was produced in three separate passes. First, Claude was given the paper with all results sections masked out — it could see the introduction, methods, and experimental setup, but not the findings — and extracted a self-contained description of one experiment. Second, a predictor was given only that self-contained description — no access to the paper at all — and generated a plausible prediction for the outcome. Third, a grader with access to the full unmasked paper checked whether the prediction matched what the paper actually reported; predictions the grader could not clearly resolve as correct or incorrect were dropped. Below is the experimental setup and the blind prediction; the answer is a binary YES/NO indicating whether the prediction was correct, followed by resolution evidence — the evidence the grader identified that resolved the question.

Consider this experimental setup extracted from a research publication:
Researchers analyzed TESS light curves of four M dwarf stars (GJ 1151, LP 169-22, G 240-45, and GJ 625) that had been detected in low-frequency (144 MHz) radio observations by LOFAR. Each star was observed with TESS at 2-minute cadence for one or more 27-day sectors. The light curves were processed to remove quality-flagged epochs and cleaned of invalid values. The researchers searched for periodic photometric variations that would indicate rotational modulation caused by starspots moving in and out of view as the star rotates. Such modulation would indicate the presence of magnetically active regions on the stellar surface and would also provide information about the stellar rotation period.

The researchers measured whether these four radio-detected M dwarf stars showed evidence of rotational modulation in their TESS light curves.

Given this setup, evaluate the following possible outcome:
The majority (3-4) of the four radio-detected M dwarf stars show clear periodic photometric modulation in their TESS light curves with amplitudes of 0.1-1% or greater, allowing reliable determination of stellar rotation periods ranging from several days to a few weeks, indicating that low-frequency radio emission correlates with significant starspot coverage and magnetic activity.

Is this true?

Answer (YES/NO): NO